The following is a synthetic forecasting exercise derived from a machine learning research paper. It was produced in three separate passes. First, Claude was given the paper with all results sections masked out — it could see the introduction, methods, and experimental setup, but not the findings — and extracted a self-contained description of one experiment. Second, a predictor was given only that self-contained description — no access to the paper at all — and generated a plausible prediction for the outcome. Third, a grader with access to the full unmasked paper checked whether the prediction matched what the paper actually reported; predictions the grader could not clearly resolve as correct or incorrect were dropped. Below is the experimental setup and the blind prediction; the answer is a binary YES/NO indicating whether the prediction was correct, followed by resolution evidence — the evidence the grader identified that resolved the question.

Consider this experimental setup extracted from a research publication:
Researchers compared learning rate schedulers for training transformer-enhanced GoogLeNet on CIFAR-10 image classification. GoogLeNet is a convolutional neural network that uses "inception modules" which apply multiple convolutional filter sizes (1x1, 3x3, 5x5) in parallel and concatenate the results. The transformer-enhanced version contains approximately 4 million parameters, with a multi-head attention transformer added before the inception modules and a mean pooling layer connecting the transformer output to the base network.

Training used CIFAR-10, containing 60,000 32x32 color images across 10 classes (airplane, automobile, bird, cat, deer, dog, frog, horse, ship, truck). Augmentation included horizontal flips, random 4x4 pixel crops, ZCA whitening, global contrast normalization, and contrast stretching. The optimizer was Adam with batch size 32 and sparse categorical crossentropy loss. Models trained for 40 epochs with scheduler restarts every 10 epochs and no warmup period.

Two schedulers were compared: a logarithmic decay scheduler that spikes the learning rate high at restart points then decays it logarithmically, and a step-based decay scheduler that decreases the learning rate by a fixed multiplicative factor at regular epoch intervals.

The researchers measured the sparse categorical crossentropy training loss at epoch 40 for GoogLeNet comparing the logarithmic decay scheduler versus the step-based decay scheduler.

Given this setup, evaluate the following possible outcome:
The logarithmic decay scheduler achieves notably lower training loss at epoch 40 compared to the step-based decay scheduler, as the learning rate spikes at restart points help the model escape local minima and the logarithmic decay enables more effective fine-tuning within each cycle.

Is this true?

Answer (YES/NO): NO